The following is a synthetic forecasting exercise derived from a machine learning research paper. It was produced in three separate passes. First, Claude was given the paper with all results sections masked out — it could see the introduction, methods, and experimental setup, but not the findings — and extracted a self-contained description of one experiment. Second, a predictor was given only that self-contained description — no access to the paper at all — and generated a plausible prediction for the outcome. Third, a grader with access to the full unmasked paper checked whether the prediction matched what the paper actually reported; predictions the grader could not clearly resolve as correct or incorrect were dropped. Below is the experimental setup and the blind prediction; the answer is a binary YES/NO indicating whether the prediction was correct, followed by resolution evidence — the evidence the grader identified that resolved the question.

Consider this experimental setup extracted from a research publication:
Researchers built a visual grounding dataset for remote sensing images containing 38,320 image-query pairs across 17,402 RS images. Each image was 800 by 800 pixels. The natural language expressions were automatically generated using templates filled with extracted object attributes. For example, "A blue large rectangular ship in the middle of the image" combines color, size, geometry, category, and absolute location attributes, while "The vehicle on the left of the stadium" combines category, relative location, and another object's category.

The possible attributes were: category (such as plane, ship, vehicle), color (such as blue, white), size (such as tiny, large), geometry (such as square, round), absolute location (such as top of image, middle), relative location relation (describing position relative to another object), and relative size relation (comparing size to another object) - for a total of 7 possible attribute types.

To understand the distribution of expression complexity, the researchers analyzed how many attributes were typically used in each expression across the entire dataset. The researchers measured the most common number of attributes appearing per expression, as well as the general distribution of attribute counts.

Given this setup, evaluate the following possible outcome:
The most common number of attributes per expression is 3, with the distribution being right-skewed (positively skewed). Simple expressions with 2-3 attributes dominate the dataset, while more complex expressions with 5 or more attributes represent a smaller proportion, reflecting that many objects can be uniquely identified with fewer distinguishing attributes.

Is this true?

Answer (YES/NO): NO